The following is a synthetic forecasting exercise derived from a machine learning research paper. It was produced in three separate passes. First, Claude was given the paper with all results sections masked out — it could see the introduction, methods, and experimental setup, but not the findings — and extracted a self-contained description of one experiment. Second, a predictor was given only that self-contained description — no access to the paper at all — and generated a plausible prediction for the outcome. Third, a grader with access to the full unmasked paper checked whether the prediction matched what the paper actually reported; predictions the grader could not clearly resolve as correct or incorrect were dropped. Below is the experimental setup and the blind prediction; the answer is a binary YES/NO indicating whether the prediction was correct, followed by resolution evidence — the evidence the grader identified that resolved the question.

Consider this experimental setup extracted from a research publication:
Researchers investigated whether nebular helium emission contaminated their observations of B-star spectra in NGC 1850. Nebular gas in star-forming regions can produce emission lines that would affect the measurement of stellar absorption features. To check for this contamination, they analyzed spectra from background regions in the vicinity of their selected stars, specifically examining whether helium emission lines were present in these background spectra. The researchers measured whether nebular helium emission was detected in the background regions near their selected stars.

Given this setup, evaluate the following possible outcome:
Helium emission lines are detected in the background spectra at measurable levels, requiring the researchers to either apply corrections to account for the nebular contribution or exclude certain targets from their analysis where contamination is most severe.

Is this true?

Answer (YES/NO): NO